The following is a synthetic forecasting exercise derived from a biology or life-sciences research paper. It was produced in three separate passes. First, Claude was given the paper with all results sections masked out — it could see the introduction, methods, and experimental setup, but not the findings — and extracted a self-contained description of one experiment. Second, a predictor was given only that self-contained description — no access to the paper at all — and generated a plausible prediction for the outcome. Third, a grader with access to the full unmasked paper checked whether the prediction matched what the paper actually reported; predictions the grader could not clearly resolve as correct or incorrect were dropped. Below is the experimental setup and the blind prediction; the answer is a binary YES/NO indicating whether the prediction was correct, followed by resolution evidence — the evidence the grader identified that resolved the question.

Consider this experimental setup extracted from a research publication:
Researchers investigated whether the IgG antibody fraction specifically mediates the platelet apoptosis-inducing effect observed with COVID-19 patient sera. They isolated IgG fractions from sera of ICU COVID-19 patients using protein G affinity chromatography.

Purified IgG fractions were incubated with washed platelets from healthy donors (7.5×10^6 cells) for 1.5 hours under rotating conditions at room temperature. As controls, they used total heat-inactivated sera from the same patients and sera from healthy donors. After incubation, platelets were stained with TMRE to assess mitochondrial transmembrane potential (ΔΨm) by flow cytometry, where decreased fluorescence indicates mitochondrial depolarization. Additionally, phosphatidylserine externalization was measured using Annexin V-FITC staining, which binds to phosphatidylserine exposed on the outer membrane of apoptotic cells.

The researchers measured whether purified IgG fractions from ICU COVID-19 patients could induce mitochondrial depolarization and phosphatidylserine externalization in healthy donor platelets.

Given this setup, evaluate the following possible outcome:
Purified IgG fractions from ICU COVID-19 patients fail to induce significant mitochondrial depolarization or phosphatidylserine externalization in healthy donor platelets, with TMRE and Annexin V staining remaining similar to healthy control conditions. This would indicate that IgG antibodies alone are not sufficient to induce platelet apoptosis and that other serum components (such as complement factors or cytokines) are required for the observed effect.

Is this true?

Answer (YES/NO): NO